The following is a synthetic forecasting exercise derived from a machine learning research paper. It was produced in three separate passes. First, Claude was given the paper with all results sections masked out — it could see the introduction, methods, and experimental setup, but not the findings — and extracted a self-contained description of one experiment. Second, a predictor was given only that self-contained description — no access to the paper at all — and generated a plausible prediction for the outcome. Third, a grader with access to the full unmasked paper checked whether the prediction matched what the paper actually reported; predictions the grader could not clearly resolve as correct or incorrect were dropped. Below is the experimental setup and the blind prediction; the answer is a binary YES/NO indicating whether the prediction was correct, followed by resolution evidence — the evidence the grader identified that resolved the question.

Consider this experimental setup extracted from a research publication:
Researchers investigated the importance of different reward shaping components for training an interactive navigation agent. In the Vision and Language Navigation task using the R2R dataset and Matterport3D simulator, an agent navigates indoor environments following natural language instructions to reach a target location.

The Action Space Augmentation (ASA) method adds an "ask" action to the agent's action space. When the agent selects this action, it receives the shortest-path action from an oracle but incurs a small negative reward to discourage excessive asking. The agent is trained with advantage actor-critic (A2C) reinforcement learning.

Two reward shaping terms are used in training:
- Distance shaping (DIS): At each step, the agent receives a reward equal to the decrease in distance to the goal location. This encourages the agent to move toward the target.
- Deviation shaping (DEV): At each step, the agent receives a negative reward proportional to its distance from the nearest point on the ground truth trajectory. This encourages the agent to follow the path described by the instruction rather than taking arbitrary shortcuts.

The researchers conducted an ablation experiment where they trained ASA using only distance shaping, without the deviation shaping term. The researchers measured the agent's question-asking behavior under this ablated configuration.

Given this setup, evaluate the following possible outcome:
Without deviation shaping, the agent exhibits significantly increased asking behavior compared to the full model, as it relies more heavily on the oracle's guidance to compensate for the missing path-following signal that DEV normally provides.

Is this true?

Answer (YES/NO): YES